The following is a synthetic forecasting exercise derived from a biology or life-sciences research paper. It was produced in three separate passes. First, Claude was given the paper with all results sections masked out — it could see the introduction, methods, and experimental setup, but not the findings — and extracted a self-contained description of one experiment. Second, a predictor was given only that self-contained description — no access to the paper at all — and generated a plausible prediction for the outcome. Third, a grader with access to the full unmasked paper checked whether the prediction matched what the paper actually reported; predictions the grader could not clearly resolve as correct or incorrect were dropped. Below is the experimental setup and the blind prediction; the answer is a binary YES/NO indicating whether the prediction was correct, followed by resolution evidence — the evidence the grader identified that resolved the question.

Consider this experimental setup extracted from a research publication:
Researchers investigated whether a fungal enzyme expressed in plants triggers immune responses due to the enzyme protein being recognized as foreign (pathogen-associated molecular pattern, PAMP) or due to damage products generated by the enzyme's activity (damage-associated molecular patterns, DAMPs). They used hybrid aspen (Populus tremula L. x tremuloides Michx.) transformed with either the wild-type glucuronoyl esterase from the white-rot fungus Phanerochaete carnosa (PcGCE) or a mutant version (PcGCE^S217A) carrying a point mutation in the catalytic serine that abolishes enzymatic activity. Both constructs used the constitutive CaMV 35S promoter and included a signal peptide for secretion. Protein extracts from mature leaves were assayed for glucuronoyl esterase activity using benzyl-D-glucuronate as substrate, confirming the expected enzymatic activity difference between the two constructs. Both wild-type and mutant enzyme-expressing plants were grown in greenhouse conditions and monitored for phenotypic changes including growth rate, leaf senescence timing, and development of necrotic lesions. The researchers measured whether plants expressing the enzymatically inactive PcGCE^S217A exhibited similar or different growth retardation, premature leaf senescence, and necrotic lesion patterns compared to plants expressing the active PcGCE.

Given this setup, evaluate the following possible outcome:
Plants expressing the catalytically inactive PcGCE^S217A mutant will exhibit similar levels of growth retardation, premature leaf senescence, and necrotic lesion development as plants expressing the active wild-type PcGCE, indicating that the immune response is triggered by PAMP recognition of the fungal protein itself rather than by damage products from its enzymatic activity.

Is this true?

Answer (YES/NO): YES